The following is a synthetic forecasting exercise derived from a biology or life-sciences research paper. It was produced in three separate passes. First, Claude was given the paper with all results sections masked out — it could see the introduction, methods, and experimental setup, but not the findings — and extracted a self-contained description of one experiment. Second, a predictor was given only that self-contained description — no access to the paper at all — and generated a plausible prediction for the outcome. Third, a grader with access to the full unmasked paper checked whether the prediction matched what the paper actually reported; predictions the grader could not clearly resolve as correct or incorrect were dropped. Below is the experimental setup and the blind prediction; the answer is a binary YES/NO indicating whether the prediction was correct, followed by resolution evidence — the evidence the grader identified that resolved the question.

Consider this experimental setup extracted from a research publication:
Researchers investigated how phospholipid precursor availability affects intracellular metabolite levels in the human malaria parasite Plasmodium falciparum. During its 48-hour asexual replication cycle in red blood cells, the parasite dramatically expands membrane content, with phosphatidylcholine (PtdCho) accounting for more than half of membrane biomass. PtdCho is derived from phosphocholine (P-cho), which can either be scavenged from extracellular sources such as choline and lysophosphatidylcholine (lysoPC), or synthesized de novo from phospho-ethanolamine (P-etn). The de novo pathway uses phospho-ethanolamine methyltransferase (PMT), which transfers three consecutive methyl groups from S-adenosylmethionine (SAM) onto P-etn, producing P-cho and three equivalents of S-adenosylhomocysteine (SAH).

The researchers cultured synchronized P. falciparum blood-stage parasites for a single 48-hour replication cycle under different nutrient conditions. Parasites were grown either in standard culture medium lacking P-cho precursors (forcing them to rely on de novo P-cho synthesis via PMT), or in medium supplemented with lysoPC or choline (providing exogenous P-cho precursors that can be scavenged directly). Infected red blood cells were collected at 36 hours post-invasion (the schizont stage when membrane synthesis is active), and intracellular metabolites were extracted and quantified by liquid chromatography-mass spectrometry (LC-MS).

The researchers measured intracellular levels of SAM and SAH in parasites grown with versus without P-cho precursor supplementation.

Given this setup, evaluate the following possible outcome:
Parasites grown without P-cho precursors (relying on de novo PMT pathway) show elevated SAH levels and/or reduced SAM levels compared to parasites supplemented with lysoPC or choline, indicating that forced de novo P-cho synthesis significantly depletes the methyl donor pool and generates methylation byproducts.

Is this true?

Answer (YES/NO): YES